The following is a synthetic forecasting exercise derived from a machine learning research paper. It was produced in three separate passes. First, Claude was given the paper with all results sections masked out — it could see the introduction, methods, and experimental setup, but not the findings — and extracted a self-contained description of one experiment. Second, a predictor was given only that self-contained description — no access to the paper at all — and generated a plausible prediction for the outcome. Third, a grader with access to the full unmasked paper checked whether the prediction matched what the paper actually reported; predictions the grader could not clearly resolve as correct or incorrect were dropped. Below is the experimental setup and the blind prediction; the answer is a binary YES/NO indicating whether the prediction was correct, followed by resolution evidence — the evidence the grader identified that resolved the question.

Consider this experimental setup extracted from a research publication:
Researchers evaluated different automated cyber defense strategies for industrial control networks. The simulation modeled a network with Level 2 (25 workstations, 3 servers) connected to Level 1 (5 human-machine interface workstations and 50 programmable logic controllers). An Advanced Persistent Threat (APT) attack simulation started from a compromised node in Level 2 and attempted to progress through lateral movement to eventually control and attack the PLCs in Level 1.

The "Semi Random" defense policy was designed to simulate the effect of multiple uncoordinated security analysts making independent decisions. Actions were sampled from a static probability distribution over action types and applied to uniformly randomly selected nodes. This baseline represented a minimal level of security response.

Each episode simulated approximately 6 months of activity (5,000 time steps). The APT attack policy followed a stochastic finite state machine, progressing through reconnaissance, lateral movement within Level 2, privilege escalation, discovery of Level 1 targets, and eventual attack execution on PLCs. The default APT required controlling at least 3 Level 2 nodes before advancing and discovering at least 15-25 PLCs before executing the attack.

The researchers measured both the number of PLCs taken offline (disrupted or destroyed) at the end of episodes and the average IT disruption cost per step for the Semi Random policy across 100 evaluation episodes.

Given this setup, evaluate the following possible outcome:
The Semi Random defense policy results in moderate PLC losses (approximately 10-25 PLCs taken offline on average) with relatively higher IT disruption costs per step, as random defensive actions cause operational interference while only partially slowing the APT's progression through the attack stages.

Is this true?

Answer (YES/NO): NO